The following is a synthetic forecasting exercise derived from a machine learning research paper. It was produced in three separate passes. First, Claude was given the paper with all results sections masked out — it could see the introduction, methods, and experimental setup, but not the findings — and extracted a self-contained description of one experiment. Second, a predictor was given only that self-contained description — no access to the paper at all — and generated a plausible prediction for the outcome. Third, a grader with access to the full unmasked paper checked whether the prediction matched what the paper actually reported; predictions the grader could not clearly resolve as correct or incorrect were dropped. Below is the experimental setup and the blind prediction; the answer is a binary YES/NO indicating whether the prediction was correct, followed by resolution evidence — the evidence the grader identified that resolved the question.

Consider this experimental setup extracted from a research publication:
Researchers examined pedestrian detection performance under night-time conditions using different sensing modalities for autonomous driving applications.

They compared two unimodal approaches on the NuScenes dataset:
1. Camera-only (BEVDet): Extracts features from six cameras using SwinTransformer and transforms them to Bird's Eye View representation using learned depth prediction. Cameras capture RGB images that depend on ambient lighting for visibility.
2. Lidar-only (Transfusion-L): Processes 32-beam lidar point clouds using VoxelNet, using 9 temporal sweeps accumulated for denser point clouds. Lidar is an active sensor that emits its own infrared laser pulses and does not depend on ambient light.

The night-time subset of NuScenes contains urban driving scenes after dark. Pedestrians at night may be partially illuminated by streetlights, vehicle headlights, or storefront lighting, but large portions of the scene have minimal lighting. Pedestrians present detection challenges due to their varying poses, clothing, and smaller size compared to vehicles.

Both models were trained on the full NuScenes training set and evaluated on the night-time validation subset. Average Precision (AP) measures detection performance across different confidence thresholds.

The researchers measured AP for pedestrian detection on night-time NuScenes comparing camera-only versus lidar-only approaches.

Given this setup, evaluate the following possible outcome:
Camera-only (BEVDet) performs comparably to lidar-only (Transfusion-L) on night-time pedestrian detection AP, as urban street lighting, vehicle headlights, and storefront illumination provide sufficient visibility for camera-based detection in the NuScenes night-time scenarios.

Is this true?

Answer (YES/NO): NO